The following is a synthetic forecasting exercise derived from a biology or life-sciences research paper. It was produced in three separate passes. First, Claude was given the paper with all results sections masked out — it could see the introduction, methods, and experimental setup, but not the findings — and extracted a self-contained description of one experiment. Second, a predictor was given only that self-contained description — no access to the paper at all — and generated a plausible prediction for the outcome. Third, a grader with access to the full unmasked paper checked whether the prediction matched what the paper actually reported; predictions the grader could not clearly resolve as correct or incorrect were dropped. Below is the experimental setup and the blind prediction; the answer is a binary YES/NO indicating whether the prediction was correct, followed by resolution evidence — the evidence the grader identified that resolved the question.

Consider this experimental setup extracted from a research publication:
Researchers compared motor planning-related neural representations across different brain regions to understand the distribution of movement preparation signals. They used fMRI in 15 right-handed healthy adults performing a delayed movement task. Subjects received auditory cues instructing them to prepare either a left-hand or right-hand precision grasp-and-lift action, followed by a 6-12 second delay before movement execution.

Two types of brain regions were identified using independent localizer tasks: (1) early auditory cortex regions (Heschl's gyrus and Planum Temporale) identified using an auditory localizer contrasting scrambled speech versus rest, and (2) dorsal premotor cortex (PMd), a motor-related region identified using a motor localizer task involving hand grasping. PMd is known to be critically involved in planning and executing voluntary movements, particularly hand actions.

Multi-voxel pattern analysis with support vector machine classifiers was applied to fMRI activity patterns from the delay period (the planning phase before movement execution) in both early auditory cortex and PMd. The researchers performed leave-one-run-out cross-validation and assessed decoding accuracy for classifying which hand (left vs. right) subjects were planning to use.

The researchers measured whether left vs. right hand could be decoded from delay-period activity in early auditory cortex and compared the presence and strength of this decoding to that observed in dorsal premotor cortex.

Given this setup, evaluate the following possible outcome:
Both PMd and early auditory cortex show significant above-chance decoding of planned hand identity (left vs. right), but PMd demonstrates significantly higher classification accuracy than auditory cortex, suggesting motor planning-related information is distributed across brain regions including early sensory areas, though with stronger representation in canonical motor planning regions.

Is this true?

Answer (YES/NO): NO